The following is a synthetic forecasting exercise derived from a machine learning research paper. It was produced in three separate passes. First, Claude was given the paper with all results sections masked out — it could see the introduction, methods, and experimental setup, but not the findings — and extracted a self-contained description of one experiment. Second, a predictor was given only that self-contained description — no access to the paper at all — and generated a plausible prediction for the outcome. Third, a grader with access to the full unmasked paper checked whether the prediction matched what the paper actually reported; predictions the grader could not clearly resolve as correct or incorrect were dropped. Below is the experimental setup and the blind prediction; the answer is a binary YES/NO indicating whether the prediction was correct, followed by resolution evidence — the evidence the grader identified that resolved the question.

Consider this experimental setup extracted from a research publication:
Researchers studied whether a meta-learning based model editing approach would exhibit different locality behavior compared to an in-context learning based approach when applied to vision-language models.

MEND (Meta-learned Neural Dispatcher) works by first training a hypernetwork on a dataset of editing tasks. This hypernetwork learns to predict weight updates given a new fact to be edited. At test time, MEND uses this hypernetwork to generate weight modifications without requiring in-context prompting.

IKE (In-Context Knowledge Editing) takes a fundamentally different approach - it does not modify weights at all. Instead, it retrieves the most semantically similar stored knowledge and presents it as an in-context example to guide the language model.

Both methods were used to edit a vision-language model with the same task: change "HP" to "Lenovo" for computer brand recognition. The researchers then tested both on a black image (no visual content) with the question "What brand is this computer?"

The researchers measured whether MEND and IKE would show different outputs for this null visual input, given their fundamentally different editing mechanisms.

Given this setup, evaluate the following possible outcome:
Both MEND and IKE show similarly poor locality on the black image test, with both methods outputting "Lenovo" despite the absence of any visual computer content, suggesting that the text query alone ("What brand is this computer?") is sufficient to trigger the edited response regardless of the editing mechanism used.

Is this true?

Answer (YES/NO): YES